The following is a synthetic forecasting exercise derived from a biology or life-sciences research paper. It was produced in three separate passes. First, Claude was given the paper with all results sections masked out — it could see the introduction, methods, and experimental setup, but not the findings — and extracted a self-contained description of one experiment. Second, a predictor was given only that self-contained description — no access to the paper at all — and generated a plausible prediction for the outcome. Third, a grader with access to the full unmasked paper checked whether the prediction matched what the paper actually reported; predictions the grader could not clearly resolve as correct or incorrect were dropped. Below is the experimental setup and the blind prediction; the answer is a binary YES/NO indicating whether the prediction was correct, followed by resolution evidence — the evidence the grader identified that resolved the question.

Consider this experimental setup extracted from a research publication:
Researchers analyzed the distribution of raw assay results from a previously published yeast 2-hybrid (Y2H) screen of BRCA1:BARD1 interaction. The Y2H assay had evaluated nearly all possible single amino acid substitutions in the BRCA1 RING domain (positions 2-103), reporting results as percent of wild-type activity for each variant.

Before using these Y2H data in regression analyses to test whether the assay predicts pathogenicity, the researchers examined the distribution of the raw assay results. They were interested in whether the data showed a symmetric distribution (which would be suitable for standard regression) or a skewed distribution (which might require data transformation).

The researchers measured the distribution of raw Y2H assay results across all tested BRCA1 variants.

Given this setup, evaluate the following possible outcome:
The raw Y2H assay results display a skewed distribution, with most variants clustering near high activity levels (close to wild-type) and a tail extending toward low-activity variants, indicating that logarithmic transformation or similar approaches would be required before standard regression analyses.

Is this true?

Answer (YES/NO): NO